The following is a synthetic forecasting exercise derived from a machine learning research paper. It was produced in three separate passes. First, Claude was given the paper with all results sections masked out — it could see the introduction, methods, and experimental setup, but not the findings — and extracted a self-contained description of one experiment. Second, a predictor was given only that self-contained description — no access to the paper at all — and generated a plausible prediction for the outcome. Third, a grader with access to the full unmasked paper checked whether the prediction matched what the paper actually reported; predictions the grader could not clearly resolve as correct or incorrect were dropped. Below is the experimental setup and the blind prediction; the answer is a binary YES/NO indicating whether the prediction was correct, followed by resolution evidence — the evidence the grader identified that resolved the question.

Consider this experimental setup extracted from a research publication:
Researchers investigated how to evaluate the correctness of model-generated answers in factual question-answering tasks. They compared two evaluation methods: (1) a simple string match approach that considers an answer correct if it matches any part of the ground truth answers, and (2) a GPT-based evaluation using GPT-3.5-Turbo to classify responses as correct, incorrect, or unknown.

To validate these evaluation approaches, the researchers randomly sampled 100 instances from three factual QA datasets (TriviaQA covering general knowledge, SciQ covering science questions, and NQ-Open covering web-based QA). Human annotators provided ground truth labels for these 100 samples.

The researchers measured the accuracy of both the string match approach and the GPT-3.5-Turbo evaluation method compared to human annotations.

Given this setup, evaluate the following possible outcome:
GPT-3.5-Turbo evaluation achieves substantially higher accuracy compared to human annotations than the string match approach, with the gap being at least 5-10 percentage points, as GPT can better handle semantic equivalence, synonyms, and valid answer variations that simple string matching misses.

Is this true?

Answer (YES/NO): NO